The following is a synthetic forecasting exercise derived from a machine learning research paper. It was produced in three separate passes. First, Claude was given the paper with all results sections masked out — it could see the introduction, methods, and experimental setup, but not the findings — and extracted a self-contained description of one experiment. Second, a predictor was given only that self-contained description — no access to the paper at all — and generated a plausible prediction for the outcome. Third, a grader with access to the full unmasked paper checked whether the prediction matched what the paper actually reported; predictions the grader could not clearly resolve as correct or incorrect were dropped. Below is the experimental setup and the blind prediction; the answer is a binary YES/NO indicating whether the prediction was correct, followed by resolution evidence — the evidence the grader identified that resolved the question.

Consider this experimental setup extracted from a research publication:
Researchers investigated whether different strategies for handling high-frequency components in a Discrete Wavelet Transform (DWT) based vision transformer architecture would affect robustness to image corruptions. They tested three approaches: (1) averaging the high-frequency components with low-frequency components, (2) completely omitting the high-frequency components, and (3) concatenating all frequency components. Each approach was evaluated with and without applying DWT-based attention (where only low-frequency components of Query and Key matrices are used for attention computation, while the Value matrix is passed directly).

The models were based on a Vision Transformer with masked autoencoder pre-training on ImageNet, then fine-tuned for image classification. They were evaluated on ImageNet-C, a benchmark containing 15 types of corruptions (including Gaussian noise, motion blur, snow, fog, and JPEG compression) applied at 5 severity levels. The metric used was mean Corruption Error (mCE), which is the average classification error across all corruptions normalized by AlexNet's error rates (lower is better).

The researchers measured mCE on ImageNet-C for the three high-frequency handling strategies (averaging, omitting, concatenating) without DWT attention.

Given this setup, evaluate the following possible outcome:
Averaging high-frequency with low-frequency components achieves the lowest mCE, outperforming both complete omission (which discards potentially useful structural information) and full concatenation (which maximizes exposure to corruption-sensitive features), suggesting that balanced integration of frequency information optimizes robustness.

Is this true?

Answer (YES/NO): NO